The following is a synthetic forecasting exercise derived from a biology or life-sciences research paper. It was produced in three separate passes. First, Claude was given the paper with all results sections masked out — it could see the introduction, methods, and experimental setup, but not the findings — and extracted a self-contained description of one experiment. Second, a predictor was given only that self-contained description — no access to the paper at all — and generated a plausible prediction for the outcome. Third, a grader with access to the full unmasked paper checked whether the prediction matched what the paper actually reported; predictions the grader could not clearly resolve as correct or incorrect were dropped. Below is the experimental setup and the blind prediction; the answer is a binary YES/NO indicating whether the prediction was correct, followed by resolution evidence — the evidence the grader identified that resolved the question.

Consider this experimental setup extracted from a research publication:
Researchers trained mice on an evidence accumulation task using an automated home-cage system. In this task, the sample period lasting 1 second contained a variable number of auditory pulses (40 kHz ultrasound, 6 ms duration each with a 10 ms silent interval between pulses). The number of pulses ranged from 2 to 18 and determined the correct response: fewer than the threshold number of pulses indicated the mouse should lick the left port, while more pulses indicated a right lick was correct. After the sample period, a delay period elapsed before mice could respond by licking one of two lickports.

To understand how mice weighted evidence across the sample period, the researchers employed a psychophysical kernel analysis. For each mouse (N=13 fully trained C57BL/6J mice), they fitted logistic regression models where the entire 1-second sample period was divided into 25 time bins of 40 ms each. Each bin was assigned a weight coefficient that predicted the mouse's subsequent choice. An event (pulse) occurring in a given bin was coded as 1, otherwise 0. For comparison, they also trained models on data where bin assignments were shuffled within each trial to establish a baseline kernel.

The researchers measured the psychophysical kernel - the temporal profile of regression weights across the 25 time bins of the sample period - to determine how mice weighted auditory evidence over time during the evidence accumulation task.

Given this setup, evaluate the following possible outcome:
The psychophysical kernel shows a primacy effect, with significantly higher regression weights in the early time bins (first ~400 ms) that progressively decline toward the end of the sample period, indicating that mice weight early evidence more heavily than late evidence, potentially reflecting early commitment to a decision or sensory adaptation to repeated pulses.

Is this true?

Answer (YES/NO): YES